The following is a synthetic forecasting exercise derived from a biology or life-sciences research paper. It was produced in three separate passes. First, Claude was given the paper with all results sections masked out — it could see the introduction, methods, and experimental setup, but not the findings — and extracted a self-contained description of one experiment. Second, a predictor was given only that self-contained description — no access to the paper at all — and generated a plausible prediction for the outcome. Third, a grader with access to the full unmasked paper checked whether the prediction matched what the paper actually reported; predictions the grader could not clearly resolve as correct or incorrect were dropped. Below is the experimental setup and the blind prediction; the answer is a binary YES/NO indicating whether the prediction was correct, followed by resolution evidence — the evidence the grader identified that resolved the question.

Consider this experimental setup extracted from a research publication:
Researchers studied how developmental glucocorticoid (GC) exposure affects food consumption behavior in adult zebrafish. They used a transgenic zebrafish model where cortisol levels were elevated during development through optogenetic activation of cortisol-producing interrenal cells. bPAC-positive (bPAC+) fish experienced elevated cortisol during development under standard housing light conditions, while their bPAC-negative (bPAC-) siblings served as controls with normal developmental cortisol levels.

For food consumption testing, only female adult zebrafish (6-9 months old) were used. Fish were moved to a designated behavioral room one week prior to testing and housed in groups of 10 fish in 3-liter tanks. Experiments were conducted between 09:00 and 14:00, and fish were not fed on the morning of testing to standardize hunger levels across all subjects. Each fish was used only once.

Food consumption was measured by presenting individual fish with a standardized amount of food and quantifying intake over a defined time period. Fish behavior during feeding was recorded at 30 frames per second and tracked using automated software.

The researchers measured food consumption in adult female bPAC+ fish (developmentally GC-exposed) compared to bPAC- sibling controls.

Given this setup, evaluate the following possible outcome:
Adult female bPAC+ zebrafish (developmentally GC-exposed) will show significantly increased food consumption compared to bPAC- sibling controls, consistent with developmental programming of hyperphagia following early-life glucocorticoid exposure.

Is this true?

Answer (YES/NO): NO